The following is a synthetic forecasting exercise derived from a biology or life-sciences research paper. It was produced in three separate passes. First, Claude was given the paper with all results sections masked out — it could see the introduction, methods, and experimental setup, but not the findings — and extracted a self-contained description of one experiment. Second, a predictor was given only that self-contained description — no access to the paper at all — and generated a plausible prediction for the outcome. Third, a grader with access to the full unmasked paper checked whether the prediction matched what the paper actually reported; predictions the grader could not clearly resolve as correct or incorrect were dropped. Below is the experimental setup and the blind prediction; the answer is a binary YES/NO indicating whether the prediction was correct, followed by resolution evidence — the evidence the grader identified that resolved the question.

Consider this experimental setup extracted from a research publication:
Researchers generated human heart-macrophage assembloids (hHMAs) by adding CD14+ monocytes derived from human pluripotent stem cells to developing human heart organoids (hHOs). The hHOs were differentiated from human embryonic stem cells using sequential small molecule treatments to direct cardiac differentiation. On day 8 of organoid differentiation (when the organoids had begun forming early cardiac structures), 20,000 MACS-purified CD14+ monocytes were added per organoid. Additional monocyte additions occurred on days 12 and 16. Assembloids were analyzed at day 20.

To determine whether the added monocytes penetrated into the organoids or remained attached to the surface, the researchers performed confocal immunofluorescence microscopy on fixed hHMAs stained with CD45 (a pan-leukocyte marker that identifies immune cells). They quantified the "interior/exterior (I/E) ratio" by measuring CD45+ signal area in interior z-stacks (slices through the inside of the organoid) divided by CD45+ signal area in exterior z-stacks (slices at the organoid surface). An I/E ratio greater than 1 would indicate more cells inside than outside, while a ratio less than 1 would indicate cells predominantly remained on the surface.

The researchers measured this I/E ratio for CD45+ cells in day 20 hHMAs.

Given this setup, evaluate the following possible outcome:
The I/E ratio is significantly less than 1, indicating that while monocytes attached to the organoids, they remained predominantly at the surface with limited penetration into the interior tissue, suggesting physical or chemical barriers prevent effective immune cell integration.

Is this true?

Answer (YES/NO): NO